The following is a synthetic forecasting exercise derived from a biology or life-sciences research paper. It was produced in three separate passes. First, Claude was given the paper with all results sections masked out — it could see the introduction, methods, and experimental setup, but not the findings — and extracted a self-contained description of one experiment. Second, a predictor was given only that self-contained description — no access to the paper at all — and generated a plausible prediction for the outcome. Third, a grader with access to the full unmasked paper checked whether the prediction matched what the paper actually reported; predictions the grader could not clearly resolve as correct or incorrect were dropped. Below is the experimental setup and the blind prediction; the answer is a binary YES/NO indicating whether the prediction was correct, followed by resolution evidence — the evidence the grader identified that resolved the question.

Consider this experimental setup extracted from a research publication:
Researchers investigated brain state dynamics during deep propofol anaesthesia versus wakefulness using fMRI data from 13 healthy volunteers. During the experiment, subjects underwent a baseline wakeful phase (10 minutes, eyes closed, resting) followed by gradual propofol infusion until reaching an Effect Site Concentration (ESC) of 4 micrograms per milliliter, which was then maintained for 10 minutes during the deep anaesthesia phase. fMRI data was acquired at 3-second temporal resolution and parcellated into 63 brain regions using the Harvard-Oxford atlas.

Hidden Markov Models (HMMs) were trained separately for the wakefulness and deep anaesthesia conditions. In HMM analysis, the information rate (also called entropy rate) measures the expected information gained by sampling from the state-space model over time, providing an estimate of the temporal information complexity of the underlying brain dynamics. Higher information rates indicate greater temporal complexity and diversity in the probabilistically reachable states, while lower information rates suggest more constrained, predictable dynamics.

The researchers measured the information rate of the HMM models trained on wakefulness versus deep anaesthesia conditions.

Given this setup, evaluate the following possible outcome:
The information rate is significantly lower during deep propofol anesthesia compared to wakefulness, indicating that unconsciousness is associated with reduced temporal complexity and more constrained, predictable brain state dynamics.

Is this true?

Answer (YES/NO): YES